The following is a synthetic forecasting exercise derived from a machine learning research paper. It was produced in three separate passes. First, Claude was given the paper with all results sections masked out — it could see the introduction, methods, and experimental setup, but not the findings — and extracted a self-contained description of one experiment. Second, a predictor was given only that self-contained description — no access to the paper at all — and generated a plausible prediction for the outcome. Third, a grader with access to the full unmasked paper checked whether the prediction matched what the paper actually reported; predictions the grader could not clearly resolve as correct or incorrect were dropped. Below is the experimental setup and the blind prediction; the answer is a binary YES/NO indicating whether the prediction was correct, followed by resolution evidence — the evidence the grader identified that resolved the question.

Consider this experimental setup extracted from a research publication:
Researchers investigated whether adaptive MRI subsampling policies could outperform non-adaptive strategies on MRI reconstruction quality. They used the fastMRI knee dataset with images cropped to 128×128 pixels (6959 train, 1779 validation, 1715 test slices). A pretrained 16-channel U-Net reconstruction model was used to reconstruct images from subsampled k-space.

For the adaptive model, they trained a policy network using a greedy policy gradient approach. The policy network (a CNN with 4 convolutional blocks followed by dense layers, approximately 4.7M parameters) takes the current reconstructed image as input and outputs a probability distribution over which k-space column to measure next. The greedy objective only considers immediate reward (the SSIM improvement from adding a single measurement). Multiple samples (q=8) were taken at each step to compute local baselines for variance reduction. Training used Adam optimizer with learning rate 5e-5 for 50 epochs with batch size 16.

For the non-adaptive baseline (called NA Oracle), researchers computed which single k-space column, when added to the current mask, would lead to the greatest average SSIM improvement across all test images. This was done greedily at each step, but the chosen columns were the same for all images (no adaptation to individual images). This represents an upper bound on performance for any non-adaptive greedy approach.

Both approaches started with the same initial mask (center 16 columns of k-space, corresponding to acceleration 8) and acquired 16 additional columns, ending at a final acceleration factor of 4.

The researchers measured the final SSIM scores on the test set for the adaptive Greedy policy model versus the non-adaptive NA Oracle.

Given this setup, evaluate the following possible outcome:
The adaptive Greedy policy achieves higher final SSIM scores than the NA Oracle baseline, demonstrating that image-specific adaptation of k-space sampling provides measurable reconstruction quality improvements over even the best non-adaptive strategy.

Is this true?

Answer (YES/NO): YES